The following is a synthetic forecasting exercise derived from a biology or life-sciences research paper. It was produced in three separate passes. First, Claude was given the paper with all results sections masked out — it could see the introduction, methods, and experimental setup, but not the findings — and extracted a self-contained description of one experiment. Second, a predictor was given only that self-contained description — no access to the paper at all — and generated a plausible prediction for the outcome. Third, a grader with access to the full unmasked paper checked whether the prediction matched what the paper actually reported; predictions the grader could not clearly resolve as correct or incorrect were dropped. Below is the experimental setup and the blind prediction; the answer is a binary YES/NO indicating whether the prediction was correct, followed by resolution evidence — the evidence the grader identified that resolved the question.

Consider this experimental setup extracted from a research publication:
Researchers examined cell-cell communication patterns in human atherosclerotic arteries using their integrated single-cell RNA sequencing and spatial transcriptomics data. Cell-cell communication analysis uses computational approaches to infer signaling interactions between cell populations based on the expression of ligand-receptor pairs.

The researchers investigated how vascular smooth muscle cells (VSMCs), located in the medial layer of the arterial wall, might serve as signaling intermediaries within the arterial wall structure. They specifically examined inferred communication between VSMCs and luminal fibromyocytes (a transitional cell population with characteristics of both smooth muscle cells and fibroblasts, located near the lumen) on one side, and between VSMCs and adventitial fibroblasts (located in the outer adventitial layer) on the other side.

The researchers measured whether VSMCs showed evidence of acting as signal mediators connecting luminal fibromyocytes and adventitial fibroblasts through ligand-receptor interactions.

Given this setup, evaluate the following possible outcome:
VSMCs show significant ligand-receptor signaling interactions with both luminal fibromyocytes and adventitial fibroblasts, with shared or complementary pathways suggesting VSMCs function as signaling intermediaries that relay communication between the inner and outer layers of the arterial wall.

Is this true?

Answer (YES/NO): YES